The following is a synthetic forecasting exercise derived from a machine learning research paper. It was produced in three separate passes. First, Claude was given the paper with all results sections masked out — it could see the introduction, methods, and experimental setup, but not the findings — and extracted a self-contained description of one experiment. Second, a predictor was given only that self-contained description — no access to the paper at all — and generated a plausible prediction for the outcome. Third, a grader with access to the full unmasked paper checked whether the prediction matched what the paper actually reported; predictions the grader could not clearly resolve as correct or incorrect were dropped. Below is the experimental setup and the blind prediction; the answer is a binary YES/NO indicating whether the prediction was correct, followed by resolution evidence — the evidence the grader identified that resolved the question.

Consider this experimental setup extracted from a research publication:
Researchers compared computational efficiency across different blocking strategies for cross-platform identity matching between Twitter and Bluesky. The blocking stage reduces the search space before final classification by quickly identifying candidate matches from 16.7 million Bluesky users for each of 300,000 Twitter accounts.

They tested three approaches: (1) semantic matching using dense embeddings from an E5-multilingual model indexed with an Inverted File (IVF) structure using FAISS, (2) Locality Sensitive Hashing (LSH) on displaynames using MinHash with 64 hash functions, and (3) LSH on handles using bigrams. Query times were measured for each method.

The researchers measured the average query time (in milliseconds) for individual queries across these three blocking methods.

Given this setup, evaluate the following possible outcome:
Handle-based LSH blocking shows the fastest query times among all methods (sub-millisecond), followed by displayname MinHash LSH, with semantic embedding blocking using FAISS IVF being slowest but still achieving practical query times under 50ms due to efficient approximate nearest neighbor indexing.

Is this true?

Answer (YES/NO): NO